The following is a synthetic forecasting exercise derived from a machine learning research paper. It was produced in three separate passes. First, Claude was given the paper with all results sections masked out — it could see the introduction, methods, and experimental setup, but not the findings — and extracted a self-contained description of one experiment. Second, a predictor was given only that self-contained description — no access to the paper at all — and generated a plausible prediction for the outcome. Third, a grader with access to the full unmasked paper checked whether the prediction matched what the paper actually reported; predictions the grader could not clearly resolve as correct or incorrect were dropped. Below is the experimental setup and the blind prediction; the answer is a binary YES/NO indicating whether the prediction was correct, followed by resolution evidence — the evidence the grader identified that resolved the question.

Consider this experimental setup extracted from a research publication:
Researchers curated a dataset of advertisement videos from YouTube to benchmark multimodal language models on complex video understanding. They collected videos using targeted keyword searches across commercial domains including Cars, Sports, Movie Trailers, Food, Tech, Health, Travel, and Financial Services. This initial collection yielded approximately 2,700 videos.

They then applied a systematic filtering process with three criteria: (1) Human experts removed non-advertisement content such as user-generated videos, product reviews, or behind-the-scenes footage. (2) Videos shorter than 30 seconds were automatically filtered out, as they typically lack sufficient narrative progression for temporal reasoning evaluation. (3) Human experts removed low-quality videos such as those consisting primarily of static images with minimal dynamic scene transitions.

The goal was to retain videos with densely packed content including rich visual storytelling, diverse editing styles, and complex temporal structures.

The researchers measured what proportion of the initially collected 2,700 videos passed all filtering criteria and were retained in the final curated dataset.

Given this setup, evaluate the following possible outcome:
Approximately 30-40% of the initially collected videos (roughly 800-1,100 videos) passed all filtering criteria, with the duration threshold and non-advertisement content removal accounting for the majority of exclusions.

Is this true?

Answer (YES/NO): NO